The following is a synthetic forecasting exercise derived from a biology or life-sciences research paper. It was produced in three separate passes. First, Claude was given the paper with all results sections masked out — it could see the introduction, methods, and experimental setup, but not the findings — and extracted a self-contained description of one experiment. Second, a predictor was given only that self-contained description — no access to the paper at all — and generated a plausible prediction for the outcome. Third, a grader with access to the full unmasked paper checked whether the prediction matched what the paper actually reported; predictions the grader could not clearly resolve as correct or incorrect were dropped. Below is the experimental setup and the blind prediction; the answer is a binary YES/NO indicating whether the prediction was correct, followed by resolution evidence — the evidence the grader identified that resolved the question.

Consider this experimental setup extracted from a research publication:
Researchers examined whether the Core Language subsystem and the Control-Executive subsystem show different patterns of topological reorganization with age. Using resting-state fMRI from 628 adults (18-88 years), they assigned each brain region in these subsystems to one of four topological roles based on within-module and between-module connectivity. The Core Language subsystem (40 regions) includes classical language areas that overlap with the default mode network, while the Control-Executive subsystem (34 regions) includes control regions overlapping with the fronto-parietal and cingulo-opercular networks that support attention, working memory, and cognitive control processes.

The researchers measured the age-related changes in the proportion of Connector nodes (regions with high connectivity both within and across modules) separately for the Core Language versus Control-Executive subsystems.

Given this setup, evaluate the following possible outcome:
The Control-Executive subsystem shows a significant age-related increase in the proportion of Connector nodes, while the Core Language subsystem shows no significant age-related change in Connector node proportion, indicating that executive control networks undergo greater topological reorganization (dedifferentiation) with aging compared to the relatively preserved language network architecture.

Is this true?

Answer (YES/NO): NO